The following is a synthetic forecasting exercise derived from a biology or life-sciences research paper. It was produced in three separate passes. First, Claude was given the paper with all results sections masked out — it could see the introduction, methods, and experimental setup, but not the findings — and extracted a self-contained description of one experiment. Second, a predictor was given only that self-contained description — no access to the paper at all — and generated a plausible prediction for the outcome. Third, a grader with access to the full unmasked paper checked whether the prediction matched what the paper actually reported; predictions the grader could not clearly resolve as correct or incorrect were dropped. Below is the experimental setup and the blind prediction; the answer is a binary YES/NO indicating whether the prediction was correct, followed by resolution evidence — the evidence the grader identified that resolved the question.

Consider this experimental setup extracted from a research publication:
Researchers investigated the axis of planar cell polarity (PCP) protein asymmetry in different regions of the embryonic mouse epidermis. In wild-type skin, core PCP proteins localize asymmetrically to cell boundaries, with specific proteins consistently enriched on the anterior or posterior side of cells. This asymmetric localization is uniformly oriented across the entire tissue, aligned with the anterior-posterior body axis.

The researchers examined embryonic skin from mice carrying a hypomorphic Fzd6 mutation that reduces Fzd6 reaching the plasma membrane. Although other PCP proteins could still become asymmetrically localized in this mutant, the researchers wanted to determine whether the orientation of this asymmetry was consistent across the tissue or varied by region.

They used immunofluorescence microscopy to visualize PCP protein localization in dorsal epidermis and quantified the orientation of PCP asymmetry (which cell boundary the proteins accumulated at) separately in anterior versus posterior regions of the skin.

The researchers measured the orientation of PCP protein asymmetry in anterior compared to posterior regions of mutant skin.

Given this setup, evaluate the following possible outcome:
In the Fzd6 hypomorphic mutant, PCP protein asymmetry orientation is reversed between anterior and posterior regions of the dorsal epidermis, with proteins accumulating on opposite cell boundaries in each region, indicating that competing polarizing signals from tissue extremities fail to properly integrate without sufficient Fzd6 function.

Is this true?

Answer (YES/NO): NO